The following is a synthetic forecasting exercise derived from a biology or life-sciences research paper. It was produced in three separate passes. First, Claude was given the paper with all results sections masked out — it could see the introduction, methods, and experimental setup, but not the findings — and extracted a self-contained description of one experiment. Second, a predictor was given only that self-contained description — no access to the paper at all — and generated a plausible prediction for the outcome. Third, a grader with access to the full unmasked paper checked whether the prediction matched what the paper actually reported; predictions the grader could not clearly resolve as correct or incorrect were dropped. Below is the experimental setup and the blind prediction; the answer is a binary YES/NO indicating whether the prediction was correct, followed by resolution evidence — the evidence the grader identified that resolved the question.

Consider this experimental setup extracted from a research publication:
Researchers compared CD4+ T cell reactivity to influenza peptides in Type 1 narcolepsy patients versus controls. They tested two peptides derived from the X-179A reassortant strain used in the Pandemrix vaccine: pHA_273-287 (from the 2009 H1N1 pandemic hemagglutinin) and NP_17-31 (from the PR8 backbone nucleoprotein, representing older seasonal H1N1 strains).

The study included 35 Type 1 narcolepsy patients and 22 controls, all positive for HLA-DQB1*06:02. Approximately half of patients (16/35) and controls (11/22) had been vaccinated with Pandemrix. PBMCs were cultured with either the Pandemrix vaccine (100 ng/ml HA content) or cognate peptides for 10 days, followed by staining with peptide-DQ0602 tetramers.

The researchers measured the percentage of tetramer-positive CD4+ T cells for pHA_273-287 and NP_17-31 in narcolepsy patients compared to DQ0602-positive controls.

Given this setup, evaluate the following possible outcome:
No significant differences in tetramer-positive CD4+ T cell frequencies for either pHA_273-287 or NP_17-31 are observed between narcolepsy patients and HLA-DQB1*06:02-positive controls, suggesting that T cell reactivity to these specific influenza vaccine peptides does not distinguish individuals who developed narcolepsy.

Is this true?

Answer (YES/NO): NO